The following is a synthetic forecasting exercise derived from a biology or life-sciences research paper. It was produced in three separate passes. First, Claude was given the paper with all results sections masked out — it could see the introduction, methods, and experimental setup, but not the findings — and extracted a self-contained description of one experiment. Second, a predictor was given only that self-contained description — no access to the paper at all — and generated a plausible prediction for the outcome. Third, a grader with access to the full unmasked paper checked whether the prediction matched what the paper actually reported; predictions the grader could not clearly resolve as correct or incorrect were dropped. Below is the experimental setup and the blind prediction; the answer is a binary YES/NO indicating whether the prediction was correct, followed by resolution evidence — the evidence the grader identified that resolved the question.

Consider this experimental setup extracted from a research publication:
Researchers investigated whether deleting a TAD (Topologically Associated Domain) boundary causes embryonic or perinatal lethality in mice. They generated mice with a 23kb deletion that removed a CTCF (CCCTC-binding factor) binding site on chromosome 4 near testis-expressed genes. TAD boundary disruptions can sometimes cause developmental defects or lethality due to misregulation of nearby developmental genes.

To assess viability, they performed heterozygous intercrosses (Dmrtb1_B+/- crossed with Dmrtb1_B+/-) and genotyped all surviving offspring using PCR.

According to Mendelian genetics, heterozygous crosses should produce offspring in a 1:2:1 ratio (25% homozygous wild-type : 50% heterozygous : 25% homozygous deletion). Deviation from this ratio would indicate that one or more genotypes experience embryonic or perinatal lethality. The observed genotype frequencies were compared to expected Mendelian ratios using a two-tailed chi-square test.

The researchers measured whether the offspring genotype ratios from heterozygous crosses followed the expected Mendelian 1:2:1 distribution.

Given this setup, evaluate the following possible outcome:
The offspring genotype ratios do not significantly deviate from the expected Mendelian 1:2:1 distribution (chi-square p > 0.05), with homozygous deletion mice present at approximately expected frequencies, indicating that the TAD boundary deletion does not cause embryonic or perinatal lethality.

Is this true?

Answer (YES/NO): YES